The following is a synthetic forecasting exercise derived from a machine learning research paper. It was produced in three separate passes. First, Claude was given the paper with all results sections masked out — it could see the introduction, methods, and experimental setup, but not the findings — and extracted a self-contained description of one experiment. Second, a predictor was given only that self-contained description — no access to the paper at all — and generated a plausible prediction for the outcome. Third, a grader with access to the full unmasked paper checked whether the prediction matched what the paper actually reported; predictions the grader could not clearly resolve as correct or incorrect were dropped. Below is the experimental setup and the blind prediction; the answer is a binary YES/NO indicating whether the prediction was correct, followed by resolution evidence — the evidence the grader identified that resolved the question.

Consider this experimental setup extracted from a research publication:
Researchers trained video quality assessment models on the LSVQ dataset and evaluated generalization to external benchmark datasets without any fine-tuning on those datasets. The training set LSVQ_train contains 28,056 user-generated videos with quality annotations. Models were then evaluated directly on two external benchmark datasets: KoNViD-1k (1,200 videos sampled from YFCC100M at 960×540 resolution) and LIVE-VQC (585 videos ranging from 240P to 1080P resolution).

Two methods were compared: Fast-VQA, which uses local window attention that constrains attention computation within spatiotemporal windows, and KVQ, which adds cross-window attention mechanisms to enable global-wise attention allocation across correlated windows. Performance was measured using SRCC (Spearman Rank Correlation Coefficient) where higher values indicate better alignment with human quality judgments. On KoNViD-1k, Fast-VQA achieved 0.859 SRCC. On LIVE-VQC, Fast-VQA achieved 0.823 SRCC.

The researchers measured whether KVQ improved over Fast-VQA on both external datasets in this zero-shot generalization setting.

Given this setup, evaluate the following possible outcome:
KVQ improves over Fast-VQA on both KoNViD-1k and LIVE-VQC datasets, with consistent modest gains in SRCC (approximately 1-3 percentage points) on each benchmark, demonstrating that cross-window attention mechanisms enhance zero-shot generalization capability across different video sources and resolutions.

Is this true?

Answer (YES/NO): NO